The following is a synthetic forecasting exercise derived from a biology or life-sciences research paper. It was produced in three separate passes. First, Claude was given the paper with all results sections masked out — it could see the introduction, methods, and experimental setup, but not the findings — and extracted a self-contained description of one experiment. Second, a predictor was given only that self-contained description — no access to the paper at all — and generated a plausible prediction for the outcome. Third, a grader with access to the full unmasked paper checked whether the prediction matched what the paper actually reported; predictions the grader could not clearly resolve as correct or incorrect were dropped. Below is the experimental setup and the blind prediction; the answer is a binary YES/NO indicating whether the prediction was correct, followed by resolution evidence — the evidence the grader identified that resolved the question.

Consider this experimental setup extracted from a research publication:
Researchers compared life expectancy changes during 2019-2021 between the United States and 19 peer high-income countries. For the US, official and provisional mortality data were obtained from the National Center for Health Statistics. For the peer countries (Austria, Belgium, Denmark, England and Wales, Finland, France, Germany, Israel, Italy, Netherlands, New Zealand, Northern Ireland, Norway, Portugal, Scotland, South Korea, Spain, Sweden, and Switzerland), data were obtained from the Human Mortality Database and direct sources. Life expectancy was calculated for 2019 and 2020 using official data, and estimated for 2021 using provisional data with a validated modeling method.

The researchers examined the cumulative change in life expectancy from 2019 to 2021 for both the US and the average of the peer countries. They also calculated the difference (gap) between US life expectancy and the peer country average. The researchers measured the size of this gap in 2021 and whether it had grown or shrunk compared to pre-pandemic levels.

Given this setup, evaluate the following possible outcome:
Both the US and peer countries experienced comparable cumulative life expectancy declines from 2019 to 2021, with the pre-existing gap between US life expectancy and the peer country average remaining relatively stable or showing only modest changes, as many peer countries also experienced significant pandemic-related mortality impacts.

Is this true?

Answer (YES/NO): NO